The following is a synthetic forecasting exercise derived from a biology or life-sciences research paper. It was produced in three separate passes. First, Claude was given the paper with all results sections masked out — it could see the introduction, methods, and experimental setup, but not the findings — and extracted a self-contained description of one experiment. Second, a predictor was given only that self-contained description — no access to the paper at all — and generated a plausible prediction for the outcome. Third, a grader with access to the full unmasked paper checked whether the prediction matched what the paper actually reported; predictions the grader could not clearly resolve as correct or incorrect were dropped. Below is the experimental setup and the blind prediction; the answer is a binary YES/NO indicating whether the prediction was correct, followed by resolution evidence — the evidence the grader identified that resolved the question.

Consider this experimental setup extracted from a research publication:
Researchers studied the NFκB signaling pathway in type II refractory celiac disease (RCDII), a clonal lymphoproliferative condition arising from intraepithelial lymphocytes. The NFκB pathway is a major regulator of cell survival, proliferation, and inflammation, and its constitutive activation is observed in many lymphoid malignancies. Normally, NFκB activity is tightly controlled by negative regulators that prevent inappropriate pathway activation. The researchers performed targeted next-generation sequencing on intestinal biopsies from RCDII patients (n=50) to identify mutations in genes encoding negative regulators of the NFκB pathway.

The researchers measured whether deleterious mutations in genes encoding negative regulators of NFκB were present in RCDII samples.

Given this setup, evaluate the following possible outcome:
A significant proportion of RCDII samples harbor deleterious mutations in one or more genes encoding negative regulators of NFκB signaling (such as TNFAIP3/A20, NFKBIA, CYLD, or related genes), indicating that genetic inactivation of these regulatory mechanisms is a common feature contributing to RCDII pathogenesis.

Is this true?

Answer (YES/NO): NO